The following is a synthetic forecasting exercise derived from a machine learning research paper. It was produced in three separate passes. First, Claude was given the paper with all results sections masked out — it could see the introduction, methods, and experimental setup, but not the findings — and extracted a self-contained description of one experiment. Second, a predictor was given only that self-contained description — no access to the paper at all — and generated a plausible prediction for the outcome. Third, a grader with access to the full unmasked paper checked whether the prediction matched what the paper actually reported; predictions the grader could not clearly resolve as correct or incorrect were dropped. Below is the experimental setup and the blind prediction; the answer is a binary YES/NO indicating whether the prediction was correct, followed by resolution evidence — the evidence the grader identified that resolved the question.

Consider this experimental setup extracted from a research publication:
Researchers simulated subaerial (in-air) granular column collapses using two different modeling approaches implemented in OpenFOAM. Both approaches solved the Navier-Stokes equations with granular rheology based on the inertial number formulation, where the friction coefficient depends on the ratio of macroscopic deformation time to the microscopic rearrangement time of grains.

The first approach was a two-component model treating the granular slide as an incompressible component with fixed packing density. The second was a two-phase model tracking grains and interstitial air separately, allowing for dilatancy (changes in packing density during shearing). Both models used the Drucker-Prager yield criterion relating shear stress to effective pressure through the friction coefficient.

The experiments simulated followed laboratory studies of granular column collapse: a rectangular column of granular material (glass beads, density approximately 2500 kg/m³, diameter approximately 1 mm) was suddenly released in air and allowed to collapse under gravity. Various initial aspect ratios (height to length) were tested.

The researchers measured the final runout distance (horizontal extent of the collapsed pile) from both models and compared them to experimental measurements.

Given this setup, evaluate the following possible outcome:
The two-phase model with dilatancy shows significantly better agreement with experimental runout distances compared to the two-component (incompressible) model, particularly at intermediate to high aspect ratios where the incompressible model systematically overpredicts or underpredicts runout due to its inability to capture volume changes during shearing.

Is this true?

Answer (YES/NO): NO